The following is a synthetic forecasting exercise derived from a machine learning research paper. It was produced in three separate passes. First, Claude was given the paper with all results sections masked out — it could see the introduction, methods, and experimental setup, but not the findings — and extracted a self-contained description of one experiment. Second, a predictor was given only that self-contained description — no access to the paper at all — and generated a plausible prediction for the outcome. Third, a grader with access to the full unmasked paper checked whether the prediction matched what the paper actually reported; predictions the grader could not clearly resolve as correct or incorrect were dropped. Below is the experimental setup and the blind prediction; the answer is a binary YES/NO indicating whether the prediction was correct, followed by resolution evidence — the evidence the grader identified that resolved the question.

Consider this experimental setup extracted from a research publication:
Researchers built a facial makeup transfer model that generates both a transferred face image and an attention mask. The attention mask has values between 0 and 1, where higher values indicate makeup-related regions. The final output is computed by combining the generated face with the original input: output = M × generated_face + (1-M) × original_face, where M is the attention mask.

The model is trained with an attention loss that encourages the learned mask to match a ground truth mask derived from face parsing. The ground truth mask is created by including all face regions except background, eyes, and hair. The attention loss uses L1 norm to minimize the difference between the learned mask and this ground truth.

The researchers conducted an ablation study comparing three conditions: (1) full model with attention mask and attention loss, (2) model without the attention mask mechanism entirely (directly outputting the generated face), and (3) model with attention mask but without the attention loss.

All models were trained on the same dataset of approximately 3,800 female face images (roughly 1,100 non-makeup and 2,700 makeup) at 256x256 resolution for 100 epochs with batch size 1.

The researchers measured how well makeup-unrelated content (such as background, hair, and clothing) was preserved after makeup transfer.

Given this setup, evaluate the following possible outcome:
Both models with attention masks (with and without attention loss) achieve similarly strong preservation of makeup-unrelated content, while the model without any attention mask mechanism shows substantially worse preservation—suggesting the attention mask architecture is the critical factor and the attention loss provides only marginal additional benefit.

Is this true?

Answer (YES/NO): NO